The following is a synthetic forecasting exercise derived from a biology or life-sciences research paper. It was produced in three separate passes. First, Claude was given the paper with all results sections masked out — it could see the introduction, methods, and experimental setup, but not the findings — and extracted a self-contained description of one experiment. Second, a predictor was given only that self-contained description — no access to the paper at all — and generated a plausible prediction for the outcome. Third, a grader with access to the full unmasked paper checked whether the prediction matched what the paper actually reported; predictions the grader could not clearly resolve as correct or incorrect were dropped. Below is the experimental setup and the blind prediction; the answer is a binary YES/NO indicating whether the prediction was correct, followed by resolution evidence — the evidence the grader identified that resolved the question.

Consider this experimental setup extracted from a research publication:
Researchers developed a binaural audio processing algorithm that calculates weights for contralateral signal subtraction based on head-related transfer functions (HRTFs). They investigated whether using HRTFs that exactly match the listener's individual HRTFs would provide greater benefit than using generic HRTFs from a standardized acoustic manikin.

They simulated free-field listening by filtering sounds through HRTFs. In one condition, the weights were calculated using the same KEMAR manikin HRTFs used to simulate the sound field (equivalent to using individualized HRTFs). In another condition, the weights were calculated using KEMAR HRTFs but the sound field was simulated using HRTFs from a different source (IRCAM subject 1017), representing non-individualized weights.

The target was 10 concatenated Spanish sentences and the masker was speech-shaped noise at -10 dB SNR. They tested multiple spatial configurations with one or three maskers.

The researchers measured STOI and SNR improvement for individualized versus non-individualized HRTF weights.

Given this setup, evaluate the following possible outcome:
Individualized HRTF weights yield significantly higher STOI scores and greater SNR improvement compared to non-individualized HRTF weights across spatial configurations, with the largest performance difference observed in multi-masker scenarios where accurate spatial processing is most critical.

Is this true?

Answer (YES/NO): NO